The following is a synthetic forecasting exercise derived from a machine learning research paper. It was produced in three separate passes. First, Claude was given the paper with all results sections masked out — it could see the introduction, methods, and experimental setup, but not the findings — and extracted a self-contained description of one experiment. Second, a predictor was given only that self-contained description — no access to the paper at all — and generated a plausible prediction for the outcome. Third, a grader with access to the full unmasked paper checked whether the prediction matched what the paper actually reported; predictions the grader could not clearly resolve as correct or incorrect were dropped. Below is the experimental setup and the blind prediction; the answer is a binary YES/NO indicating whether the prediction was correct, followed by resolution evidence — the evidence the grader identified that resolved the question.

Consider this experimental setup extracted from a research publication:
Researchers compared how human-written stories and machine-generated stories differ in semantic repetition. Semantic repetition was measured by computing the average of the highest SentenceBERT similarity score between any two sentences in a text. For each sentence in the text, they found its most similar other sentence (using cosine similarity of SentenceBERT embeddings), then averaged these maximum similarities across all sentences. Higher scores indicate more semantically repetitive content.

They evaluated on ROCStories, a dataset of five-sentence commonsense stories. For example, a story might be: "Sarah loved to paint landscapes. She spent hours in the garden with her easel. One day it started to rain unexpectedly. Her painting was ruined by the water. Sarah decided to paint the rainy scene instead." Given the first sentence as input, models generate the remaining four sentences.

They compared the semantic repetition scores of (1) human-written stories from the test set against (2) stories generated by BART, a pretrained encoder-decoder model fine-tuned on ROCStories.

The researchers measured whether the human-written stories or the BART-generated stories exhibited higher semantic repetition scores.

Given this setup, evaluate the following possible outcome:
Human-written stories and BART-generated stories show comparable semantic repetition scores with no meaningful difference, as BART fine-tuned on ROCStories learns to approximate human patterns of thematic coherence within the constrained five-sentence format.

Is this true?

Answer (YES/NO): NO